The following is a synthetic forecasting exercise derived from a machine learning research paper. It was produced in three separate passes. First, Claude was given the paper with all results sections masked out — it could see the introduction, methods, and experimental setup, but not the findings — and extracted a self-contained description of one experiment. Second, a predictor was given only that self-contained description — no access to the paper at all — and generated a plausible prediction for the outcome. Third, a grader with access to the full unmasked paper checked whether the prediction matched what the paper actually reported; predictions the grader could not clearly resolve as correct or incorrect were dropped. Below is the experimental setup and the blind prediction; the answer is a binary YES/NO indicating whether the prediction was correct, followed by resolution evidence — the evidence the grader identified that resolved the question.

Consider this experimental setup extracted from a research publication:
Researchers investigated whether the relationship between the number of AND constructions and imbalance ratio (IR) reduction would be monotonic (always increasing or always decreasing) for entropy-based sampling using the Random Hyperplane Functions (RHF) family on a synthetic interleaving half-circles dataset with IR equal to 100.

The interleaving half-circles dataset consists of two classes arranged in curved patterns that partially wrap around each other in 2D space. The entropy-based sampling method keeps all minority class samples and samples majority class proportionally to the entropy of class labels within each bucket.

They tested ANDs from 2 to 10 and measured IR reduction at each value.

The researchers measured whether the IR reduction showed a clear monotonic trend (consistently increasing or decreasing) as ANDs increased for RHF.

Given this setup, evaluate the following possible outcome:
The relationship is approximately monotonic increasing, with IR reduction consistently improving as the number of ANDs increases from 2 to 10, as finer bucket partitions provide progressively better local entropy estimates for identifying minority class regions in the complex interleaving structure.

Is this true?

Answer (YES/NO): YES